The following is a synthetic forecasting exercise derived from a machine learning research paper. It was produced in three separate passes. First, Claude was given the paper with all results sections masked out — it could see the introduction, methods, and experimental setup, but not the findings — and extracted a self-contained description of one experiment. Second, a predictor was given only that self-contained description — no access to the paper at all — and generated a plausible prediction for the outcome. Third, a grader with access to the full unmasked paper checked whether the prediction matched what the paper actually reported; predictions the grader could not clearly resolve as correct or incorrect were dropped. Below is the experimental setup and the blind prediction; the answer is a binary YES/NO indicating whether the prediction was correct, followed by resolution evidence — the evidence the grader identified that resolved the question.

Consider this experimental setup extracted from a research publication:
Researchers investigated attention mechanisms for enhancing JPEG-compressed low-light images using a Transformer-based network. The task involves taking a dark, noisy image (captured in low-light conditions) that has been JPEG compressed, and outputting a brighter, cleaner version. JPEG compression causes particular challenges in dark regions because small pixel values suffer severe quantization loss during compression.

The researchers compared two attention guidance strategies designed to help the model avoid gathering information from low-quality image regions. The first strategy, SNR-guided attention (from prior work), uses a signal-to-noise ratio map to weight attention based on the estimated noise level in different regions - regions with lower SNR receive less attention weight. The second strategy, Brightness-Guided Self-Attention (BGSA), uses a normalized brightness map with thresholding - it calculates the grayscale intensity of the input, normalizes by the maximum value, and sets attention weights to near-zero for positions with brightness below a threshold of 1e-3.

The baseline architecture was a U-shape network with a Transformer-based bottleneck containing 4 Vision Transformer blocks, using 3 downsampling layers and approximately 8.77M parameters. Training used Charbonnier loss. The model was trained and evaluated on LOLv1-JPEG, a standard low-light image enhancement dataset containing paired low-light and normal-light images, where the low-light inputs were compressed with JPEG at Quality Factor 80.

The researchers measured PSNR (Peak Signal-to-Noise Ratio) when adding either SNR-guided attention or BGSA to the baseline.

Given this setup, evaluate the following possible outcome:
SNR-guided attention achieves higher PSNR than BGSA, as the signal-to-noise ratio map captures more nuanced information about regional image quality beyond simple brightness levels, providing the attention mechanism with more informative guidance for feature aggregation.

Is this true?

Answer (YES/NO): NO